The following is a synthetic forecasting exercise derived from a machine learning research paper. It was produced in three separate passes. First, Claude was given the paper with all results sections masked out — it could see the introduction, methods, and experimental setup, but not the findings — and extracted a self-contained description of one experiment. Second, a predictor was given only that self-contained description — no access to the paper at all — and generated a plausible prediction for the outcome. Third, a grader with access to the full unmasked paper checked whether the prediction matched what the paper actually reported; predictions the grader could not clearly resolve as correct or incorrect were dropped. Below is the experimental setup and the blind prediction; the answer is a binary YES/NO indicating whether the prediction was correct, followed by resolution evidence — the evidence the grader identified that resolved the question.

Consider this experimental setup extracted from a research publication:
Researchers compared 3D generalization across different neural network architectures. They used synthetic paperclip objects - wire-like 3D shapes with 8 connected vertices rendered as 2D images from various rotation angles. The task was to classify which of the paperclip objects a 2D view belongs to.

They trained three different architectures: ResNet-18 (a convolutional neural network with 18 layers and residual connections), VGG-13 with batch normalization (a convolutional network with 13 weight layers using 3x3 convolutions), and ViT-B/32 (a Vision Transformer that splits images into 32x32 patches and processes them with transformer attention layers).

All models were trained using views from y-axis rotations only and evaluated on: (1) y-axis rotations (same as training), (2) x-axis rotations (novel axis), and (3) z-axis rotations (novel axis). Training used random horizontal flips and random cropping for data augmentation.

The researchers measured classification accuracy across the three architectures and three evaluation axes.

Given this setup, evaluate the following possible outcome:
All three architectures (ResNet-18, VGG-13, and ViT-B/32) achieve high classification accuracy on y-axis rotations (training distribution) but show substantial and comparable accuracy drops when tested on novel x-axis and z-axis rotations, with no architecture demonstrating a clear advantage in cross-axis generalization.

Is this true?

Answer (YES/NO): NO